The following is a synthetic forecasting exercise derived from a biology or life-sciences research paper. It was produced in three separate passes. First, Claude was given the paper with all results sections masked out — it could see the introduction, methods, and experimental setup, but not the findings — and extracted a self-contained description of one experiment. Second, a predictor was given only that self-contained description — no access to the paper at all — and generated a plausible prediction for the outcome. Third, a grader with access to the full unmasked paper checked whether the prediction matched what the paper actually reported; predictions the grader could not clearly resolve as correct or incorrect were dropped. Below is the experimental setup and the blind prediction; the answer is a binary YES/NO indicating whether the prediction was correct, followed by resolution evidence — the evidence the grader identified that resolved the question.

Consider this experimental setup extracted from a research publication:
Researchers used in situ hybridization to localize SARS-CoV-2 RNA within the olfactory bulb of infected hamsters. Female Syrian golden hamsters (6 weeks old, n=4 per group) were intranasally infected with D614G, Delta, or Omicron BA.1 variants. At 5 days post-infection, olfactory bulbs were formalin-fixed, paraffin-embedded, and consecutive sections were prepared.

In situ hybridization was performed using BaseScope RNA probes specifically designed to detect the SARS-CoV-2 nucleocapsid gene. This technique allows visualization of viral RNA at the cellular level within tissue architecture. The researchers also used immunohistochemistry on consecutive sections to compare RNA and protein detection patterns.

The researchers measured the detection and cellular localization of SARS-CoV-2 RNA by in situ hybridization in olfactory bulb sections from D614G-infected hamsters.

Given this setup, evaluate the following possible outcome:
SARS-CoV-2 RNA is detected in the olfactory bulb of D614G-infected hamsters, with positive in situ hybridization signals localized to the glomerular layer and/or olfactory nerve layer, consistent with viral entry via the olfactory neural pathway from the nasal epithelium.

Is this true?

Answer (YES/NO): YES